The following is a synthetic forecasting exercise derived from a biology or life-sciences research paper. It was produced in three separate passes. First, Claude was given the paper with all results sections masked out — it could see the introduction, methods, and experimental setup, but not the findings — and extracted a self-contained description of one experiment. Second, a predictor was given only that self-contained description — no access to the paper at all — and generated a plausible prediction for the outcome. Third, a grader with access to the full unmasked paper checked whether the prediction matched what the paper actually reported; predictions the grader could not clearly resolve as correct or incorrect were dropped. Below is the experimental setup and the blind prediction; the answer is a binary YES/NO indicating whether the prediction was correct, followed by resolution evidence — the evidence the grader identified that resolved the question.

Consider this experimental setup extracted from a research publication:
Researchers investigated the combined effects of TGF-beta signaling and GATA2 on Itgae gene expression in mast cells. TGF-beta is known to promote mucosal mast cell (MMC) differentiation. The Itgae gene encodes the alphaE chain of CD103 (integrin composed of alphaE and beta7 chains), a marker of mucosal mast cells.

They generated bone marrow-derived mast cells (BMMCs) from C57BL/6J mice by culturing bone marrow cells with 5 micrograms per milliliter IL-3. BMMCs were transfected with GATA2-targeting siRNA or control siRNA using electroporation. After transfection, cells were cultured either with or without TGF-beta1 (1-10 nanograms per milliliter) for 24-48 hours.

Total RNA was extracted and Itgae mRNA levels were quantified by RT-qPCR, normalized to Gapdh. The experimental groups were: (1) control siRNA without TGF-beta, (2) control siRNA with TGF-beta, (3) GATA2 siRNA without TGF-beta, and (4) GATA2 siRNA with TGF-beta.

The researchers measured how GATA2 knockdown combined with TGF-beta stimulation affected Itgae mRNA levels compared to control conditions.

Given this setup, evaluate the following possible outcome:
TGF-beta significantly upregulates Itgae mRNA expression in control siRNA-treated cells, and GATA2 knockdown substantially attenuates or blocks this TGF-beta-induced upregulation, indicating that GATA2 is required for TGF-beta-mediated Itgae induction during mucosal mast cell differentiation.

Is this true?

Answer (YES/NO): NO